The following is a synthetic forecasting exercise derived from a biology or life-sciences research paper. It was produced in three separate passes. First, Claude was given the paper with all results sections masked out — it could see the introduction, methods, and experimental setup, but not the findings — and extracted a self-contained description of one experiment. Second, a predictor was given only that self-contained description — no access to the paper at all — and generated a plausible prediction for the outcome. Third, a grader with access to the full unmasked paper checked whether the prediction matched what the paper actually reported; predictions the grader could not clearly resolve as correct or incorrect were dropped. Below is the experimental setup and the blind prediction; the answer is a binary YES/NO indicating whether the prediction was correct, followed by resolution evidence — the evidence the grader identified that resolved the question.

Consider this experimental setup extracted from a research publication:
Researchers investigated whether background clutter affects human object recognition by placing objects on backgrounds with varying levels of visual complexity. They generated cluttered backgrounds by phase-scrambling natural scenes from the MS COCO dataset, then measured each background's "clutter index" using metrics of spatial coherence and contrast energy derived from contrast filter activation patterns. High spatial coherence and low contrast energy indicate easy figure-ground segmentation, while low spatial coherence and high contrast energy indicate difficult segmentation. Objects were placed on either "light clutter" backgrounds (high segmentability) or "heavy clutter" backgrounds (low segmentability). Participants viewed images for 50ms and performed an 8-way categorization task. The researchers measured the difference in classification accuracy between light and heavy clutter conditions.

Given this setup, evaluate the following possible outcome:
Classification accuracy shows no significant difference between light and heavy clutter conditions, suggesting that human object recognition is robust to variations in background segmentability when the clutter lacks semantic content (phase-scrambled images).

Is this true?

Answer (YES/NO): YES